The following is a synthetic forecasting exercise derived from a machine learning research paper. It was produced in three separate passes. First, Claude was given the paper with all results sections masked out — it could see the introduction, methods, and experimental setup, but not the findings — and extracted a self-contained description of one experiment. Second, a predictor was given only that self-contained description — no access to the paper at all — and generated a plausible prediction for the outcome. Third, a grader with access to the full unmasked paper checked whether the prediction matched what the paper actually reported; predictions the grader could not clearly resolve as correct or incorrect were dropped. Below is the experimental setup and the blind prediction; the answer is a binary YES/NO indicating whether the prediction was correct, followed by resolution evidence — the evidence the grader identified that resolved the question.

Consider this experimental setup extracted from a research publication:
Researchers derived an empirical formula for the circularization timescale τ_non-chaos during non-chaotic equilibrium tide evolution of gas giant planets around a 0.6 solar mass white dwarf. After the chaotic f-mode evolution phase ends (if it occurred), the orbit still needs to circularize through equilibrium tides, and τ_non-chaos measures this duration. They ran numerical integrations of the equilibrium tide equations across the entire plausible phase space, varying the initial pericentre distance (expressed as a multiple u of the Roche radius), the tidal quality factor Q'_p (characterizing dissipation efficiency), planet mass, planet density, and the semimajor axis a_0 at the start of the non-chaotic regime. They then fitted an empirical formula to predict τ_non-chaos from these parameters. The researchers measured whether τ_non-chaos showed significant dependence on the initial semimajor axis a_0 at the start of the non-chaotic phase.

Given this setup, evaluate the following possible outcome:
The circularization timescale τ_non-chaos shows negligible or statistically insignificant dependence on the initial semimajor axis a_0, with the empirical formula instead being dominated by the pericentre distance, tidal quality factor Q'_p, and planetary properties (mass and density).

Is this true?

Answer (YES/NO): YES